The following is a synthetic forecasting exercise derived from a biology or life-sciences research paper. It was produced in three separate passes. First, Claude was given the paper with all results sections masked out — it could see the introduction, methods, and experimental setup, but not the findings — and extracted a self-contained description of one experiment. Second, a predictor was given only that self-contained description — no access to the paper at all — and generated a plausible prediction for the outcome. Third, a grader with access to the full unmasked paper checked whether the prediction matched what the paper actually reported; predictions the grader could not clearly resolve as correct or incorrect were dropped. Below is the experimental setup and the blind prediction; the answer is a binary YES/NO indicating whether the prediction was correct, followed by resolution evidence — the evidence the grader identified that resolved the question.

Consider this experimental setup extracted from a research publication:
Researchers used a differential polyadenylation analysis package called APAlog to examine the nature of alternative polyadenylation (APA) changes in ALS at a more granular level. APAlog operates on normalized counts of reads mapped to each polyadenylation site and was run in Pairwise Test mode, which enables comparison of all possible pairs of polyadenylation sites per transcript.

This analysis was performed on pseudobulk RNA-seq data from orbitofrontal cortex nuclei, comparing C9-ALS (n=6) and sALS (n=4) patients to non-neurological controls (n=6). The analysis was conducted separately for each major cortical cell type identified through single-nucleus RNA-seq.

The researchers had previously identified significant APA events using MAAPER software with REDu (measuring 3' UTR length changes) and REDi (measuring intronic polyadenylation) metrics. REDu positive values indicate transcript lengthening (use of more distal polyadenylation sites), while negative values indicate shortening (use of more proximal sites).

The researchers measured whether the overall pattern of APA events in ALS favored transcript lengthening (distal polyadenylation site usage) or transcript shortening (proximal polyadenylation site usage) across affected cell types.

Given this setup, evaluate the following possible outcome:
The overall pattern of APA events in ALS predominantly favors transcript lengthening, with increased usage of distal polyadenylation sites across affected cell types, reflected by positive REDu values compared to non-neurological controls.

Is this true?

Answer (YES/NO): YES